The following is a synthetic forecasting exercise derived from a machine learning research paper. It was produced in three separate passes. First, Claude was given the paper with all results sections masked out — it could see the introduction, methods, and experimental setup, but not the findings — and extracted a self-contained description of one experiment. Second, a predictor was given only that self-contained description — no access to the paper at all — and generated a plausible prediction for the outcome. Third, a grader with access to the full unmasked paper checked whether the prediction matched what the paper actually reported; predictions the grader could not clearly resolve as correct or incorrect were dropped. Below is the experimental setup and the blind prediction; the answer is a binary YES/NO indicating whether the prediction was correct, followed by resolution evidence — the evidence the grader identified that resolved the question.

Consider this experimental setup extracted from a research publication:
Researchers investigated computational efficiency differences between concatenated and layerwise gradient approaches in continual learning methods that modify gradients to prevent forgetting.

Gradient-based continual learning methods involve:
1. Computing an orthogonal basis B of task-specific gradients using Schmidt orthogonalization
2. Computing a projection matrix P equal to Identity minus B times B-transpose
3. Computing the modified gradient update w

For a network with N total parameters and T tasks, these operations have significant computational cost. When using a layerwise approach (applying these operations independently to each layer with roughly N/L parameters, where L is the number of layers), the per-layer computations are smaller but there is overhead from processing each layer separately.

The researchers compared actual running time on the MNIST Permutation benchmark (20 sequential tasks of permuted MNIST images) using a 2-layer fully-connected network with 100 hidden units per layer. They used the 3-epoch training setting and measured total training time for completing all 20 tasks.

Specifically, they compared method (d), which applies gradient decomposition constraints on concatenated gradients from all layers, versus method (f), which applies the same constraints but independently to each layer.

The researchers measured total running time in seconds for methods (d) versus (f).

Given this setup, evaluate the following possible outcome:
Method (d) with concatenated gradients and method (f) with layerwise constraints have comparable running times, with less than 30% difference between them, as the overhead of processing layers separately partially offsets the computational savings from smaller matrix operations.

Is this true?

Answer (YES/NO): YES